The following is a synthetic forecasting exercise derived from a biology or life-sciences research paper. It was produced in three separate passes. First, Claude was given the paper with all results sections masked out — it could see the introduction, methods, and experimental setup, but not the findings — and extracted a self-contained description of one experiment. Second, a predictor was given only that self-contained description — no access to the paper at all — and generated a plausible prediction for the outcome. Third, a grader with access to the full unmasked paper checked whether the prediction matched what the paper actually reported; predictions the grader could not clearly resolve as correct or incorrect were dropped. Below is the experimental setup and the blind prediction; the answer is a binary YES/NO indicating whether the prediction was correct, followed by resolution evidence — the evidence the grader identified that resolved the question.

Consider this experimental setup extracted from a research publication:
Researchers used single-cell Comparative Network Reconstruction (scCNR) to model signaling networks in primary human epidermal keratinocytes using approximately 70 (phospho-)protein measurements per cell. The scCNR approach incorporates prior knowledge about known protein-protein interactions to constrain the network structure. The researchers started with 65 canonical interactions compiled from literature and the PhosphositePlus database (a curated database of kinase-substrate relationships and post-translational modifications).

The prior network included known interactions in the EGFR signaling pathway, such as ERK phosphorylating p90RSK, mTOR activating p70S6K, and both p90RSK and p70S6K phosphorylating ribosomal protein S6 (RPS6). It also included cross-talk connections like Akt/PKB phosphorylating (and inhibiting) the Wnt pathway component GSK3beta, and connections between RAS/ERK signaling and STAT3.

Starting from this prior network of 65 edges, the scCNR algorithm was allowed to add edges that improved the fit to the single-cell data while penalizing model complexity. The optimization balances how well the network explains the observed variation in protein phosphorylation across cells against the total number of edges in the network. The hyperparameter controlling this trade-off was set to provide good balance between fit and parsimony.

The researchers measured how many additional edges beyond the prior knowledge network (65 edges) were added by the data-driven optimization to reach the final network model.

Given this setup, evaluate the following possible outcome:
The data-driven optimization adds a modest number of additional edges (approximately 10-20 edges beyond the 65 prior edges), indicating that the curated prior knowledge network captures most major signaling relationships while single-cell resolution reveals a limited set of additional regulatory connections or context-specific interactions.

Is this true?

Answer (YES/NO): NO